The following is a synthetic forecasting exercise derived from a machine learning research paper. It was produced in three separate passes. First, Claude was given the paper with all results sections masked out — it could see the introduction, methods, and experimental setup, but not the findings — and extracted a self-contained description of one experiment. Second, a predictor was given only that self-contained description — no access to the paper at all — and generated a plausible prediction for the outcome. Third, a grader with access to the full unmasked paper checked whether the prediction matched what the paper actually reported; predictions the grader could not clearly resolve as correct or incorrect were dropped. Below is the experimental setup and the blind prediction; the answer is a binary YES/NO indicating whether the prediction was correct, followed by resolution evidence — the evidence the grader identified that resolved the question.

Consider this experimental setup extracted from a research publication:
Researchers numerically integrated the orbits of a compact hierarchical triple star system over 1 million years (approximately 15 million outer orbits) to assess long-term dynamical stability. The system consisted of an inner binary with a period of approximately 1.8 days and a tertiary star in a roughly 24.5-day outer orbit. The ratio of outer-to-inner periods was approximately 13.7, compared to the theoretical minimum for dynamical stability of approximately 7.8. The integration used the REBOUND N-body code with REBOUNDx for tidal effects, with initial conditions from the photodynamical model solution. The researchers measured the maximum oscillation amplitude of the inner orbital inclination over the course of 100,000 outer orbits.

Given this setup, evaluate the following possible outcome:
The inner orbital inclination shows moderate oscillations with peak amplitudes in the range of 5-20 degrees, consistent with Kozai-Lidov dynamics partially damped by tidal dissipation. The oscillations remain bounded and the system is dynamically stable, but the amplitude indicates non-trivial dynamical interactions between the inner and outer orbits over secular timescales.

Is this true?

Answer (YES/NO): NO